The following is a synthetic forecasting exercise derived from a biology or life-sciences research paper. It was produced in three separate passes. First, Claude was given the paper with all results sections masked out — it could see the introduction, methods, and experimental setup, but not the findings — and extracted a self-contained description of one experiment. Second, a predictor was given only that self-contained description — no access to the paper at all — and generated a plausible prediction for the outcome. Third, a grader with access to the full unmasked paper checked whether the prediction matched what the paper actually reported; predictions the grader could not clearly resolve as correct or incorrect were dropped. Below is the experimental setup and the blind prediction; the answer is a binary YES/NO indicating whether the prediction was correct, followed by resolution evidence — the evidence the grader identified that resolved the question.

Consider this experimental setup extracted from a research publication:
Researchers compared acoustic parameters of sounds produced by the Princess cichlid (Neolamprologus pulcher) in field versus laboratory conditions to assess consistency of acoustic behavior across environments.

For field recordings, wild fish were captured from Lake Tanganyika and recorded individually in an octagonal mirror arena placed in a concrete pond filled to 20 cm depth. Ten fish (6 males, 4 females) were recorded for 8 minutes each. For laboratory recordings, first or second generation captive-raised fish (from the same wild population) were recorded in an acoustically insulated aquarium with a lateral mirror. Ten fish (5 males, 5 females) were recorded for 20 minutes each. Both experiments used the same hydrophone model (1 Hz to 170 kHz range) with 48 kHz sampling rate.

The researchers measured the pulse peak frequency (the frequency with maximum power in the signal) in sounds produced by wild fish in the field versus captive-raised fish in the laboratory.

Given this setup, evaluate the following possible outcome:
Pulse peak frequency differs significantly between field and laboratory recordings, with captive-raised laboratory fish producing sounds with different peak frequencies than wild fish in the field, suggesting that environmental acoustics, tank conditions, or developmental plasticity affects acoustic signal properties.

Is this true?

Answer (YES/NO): NO